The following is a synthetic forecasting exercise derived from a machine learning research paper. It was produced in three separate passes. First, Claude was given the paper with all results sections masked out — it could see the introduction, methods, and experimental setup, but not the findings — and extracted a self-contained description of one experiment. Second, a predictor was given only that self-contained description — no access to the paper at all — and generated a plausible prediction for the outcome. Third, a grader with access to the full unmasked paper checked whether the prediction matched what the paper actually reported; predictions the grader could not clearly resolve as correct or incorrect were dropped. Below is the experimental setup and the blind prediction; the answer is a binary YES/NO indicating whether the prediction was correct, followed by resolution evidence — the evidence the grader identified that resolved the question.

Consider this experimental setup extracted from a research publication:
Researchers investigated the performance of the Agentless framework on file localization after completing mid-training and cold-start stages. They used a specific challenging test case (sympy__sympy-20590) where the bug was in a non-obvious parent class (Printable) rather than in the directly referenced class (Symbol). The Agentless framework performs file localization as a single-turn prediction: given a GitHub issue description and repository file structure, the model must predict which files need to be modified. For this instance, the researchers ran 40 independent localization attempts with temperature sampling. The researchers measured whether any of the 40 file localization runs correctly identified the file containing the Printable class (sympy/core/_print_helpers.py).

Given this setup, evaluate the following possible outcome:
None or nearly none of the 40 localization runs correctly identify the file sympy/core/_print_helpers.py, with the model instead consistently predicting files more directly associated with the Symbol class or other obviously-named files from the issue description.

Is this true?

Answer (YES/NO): YES